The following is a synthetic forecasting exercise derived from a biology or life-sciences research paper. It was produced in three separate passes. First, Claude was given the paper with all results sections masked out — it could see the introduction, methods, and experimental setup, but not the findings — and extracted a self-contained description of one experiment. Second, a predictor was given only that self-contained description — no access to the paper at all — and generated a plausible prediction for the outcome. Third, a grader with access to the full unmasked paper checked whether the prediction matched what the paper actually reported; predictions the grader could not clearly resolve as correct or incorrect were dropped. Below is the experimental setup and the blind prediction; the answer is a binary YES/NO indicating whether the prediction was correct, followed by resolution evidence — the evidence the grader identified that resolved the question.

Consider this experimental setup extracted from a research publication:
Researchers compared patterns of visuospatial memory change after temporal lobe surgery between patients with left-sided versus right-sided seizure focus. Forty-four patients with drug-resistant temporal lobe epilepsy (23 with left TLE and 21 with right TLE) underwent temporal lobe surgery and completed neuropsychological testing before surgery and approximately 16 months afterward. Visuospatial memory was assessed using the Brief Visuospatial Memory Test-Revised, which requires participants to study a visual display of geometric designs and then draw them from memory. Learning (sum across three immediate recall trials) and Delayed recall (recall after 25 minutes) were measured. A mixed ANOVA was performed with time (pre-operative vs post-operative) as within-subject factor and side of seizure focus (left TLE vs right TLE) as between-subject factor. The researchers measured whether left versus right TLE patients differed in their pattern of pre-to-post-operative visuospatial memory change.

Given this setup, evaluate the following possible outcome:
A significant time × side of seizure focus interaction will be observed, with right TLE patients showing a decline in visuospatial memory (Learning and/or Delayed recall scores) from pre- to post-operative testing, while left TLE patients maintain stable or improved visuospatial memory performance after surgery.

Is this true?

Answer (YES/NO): NO